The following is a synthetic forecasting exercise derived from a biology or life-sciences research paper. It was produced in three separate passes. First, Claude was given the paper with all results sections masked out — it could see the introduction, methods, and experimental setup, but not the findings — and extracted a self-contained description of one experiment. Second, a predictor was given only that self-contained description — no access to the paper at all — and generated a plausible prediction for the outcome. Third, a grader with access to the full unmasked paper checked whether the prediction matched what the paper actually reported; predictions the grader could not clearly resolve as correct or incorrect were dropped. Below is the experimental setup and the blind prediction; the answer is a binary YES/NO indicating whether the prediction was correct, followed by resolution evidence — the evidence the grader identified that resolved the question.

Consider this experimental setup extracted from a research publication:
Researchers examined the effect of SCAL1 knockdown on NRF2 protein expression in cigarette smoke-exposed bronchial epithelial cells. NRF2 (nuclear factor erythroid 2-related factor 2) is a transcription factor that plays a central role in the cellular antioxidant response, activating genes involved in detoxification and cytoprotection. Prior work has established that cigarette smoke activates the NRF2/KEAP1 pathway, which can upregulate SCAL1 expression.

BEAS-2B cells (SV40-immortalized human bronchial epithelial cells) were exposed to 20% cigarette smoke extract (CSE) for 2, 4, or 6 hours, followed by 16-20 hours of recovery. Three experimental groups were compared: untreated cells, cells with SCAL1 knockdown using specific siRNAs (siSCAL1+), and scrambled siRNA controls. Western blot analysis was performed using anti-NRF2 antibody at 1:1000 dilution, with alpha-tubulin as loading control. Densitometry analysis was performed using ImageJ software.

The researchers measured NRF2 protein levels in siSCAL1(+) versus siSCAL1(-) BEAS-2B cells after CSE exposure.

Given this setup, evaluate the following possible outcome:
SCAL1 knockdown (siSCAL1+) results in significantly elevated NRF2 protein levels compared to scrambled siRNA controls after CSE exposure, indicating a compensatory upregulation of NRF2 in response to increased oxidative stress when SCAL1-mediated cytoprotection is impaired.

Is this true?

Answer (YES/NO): NO